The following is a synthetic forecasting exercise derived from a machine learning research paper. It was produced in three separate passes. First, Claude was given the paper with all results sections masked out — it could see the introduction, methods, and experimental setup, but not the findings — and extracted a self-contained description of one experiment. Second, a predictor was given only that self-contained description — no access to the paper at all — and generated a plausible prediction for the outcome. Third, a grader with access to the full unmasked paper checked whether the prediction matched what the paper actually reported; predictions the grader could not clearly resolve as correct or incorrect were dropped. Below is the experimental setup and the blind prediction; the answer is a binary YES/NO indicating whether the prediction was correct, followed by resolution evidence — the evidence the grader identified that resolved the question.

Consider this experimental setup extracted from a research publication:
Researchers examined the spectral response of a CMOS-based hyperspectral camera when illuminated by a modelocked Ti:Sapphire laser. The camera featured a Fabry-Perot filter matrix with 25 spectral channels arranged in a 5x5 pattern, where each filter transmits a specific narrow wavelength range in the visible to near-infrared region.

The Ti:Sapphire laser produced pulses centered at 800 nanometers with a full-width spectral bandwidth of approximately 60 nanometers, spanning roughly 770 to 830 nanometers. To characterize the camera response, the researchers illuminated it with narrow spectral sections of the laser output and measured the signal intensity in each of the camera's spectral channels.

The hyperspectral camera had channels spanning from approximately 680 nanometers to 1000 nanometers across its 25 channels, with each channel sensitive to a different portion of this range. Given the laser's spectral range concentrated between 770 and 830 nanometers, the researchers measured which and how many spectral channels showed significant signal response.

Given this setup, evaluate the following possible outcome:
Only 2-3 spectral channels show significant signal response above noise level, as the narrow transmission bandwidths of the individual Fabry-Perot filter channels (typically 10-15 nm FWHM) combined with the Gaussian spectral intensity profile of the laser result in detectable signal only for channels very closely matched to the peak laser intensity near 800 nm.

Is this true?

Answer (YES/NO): NO